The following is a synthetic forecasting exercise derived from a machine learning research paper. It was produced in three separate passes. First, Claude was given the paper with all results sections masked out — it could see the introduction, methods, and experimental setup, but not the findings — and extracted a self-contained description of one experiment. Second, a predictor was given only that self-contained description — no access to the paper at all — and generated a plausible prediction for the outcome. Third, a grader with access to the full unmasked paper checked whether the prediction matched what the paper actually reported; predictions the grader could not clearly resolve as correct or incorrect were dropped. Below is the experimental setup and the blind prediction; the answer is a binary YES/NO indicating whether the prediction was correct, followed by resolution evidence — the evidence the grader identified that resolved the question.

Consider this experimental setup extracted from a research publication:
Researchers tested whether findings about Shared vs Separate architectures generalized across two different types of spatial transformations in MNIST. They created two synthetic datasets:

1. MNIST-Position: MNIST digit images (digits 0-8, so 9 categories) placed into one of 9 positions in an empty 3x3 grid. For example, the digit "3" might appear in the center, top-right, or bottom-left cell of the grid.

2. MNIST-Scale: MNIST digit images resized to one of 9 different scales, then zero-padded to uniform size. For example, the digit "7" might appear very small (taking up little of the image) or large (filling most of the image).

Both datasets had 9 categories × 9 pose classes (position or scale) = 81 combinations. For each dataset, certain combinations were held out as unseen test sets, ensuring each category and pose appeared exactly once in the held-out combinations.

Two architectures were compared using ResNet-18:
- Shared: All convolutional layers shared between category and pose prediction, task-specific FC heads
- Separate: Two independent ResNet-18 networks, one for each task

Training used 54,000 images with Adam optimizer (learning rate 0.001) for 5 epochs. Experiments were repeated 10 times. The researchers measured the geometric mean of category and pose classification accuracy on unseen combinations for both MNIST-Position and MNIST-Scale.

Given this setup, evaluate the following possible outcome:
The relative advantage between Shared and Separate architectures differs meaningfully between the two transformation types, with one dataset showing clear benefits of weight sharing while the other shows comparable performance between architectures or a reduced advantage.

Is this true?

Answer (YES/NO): NO